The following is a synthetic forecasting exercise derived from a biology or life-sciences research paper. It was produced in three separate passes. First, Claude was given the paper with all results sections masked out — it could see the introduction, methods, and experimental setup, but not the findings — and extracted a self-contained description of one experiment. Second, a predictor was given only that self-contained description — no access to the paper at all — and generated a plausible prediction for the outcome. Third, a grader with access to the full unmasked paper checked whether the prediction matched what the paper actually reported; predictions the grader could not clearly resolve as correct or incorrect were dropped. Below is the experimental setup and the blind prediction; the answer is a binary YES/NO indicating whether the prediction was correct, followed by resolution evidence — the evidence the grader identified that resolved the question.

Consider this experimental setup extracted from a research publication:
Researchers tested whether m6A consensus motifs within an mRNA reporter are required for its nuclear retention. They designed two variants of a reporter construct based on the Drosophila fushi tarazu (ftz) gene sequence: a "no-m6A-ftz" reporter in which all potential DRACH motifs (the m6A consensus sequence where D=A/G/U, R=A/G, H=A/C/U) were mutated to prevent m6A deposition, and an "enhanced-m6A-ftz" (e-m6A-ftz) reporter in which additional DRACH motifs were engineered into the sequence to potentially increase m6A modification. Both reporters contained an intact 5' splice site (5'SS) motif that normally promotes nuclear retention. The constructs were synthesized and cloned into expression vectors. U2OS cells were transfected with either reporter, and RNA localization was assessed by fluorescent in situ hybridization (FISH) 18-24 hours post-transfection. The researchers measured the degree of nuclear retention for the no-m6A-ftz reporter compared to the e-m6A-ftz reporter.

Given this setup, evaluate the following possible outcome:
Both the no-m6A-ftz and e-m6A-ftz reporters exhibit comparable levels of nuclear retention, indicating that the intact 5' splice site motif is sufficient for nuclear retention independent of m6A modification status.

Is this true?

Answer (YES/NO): NO